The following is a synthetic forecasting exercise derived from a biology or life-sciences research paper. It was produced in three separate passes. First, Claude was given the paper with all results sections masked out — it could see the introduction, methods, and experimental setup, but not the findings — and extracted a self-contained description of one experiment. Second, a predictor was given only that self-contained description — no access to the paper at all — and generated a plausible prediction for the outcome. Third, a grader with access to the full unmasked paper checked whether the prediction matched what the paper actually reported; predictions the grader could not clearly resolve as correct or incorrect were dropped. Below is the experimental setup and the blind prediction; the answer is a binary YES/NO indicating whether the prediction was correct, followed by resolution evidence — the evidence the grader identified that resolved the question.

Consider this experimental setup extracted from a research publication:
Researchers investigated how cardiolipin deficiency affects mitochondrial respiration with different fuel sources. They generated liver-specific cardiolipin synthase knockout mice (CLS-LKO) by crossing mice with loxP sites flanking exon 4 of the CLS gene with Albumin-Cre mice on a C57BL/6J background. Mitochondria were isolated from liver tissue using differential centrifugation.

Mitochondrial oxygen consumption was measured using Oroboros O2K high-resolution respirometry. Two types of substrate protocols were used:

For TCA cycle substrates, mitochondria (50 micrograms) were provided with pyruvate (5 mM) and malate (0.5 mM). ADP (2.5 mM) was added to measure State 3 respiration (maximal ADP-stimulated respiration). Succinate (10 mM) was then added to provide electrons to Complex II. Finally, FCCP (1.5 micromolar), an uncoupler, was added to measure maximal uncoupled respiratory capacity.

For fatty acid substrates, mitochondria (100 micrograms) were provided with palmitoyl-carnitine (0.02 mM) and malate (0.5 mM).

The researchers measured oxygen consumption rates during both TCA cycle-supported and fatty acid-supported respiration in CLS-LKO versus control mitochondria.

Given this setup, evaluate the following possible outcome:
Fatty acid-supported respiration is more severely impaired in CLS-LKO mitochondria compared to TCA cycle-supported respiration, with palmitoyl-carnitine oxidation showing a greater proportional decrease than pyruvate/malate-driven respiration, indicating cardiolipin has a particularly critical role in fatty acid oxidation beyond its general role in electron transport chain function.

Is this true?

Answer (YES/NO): NO